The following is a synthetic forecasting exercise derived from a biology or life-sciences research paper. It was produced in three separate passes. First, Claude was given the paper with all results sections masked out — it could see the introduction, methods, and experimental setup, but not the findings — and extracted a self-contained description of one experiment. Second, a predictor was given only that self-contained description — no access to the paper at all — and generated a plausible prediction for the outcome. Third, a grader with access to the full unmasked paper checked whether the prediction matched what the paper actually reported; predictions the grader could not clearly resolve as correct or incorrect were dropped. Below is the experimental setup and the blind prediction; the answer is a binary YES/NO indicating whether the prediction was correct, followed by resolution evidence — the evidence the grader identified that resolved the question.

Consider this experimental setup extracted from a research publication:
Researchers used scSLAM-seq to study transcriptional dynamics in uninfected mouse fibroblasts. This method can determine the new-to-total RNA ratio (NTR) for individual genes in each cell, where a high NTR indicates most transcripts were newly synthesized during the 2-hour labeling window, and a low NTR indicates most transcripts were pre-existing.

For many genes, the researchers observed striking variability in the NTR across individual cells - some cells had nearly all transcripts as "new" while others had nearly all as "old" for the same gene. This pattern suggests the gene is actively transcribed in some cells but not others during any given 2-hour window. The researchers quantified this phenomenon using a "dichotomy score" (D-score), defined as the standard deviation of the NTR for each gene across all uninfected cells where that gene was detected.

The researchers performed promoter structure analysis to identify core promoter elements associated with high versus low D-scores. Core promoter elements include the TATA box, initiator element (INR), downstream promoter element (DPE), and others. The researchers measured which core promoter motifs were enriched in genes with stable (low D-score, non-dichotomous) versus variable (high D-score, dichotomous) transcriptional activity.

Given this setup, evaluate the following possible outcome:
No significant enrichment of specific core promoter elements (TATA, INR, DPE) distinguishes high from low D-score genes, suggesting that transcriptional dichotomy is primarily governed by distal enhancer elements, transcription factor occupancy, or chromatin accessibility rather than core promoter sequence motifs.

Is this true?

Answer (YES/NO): NO